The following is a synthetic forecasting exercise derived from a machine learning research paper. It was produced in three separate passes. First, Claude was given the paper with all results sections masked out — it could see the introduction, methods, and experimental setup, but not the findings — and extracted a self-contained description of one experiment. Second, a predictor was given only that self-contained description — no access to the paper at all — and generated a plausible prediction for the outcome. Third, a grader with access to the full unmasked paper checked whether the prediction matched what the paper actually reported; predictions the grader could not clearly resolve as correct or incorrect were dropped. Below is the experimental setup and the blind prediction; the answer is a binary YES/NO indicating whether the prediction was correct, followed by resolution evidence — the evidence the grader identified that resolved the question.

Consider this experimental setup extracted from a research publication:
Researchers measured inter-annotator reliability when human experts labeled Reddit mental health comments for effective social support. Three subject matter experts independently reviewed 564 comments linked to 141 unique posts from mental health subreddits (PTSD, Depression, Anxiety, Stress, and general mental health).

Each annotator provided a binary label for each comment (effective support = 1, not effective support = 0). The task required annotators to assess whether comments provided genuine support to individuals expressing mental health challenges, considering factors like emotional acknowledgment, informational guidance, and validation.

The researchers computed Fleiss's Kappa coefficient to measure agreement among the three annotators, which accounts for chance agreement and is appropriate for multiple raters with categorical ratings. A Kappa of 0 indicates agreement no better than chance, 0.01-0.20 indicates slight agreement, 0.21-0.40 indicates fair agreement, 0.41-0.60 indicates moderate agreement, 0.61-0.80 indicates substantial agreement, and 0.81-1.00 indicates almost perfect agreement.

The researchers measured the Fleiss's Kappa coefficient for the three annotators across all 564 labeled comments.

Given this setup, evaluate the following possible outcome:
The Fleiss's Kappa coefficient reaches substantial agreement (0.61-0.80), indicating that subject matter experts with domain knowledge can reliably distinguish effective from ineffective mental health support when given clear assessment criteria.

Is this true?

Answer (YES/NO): NO